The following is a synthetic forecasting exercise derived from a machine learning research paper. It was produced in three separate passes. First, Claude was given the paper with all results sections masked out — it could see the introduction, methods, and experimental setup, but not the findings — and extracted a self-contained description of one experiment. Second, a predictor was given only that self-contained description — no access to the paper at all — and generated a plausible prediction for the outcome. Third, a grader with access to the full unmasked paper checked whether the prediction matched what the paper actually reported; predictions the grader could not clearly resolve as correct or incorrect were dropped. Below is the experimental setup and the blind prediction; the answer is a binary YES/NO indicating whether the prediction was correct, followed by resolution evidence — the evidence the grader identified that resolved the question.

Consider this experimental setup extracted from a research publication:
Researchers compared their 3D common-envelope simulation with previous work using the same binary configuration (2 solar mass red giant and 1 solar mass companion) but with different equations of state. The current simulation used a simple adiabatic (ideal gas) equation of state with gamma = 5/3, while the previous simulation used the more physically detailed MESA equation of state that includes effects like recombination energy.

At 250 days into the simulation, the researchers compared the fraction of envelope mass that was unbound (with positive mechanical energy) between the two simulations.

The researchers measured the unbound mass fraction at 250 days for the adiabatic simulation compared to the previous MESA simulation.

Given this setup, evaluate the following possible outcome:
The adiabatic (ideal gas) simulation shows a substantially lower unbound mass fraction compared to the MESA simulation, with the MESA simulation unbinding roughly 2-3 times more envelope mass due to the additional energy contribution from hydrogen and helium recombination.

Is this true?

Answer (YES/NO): NO